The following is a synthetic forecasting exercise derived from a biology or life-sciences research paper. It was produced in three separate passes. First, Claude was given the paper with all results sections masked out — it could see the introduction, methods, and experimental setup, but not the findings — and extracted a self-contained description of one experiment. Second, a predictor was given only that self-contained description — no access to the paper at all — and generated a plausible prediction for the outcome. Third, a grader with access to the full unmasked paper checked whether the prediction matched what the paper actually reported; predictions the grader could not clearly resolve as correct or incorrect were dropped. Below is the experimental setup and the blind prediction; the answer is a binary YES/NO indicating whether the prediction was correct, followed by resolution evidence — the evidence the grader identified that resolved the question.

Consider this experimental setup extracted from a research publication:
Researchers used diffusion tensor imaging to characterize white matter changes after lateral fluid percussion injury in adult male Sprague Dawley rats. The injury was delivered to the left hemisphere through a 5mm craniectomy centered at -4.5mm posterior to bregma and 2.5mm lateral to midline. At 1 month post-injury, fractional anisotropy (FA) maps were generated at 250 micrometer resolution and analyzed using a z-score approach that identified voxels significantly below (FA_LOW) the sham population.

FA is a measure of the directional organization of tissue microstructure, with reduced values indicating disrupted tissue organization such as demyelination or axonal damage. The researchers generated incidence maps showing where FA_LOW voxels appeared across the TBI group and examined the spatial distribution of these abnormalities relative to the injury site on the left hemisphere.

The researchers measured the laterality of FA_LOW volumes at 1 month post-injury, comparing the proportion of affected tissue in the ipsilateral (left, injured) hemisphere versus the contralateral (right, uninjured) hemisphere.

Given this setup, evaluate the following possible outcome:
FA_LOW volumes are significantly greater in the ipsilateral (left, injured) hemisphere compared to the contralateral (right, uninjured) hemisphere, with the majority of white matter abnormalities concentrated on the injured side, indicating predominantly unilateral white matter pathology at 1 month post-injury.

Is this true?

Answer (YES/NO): YES